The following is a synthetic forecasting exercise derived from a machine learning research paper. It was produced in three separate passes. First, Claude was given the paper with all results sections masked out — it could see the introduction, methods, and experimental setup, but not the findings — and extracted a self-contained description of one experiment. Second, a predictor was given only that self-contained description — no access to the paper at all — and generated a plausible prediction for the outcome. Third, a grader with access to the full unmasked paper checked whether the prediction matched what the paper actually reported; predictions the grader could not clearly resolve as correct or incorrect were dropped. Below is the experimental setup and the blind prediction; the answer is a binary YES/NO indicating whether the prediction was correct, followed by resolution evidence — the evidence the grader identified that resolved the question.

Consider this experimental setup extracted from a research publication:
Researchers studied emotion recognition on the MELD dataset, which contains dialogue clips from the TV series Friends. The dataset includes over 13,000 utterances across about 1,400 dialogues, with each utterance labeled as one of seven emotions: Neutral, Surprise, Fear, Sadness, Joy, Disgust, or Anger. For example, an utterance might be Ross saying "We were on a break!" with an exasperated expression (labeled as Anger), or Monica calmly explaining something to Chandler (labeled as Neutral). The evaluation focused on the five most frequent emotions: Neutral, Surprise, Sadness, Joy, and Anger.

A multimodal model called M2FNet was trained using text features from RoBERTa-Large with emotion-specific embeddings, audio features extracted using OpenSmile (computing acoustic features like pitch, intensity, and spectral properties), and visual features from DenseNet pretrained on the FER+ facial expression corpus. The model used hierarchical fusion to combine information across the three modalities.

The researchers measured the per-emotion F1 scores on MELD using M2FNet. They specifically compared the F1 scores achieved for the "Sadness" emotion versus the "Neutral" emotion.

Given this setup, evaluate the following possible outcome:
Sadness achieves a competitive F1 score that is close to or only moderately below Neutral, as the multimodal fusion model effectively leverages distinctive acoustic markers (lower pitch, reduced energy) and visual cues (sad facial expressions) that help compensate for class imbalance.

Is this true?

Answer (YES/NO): NO